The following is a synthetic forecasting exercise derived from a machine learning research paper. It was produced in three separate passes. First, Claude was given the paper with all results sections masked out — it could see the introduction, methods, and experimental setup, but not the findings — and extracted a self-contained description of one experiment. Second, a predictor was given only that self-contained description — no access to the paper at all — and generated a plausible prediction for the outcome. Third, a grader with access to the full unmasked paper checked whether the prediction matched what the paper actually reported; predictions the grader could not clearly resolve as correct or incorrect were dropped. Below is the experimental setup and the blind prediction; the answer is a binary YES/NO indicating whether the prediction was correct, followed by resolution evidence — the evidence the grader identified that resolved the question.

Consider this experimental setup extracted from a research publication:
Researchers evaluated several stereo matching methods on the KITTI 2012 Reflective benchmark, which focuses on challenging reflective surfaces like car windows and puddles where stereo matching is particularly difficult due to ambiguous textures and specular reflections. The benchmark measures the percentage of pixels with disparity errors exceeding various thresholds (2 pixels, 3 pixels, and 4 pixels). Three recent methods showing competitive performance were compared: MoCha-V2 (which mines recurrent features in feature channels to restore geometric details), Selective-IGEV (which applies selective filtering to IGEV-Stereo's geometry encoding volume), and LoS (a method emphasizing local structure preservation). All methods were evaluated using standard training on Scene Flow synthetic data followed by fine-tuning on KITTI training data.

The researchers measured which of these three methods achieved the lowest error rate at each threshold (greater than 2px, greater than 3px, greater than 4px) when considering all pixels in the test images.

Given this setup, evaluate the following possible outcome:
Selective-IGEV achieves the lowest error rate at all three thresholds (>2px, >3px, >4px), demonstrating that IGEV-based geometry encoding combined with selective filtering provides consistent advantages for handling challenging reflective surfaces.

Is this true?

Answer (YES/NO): NO